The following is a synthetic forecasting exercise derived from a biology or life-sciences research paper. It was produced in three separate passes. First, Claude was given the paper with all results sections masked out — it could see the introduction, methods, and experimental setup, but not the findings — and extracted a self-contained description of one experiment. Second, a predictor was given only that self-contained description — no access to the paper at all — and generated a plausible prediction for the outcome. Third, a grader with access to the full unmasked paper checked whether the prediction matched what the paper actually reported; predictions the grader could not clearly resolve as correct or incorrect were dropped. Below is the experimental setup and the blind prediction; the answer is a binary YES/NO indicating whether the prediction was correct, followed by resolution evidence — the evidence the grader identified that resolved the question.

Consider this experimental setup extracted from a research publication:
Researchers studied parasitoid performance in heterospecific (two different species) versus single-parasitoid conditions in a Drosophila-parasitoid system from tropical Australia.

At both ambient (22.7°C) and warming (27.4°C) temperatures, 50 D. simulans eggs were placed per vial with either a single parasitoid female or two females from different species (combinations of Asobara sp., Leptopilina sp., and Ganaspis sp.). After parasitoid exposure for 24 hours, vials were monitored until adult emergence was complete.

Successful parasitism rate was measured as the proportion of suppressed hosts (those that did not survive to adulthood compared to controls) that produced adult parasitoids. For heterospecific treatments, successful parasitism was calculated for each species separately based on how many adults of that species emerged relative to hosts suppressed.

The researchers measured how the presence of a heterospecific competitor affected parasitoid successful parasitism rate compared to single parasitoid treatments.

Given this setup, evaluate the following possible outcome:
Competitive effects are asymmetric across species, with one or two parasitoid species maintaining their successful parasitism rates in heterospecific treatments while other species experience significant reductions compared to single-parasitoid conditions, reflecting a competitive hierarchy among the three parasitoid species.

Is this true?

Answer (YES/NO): YES